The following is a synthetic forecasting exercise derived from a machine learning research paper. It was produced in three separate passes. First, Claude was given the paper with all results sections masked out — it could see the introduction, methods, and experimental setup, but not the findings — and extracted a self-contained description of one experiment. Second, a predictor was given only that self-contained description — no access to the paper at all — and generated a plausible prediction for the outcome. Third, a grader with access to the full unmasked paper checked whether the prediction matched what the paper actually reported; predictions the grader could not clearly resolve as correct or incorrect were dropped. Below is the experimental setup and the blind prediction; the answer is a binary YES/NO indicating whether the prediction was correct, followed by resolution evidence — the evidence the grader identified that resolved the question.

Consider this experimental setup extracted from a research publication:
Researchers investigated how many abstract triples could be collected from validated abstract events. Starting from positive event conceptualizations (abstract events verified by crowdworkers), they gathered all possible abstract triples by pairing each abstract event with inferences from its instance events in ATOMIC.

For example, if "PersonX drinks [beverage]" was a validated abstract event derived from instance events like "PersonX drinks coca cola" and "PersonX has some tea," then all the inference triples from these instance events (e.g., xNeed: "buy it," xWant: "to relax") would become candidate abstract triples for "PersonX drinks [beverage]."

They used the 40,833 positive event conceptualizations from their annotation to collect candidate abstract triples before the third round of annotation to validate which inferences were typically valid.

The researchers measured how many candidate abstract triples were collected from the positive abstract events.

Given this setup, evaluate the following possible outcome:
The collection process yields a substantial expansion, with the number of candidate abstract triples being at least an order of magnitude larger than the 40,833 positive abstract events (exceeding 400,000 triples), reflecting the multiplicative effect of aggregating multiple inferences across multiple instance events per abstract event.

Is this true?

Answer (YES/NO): YES